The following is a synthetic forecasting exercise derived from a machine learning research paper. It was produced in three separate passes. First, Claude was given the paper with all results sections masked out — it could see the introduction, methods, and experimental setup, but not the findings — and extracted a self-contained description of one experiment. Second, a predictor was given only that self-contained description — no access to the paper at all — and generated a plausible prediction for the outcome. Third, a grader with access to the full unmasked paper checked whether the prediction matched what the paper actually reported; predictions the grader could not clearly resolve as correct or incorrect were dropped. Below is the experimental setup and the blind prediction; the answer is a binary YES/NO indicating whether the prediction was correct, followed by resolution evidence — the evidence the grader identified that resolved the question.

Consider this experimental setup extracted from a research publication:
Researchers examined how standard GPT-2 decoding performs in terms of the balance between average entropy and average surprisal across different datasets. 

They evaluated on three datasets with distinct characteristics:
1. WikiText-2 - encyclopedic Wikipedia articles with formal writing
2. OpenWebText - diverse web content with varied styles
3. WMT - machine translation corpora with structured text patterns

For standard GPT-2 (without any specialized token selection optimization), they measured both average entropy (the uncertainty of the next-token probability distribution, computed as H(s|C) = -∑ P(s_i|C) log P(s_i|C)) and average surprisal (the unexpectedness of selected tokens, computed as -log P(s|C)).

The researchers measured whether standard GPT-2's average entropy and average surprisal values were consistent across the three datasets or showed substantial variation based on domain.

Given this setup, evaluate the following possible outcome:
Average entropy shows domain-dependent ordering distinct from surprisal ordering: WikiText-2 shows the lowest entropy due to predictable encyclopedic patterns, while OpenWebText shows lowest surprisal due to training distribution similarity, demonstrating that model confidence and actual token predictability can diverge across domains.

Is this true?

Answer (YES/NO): NO